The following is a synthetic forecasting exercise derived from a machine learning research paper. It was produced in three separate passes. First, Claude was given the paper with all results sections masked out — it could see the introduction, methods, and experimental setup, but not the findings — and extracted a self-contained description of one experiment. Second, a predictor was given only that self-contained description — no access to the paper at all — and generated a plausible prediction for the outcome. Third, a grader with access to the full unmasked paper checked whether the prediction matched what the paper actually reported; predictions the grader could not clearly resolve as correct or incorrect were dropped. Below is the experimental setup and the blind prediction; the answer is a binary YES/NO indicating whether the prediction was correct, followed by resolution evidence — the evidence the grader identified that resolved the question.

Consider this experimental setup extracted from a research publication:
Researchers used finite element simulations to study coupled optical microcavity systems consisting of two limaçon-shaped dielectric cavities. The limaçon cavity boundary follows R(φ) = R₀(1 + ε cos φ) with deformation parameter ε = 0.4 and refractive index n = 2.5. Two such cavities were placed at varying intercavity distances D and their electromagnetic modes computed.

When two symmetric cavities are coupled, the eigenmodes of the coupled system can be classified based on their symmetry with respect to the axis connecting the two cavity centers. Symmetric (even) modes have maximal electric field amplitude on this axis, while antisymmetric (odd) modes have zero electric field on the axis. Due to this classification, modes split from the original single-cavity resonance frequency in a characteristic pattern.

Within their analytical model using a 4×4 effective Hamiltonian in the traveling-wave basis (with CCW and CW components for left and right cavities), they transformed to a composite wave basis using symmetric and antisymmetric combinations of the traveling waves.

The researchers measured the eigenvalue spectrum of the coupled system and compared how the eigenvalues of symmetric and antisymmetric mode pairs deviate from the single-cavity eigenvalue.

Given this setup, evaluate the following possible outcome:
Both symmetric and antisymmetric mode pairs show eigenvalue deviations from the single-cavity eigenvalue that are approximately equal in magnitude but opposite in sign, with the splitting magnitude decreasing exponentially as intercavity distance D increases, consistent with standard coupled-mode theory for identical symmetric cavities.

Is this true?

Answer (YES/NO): NO